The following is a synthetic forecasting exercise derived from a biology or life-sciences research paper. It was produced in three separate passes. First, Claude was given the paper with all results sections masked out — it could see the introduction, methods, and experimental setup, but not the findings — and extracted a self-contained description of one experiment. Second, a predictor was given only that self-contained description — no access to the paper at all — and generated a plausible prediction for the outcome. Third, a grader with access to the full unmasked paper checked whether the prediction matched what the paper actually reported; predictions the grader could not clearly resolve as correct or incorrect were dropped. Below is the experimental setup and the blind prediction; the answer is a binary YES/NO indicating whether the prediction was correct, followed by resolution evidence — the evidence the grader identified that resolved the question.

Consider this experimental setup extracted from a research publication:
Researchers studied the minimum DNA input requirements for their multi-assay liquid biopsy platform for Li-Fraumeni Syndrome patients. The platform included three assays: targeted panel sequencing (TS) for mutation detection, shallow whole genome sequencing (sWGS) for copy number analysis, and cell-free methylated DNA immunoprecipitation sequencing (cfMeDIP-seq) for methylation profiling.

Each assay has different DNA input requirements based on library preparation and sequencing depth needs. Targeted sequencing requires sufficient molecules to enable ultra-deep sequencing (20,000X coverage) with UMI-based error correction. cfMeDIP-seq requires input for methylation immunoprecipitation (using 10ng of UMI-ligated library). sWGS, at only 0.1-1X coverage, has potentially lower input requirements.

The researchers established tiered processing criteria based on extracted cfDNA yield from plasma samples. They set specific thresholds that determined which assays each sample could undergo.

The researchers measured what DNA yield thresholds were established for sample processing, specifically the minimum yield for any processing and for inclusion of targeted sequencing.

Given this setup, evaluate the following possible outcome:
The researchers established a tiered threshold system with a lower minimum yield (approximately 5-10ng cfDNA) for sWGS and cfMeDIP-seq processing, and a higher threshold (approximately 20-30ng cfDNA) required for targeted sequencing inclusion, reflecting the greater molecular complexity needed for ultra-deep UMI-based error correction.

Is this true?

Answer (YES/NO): NO